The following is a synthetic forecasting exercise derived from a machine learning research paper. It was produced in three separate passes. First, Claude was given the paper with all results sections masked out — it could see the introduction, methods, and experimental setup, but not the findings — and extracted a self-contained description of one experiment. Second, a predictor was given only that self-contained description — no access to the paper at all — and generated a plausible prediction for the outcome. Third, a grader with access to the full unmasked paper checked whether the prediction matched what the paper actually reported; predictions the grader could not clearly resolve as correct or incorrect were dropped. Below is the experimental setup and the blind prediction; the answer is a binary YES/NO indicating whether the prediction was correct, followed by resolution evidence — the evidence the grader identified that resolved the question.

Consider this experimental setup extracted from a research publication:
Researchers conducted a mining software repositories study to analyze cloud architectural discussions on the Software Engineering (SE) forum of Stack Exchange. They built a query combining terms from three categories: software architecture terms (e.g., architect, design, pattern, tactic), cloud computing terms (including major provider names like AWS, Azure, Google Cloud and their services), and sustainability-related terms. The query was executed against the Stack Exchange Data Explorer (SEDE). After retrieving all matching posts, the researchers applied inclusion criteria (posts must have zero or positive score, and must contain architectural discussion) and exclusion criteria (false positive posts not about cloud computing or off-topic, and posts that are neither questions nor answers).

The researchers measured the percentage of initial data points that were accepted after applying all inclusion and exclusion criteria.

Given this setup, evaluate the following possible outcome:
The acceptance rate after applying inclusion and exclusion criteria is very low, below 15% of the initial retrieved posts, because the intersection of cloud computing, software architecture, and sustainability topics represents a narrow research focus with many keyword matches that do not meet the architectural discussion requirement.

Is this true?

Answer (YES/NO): NO